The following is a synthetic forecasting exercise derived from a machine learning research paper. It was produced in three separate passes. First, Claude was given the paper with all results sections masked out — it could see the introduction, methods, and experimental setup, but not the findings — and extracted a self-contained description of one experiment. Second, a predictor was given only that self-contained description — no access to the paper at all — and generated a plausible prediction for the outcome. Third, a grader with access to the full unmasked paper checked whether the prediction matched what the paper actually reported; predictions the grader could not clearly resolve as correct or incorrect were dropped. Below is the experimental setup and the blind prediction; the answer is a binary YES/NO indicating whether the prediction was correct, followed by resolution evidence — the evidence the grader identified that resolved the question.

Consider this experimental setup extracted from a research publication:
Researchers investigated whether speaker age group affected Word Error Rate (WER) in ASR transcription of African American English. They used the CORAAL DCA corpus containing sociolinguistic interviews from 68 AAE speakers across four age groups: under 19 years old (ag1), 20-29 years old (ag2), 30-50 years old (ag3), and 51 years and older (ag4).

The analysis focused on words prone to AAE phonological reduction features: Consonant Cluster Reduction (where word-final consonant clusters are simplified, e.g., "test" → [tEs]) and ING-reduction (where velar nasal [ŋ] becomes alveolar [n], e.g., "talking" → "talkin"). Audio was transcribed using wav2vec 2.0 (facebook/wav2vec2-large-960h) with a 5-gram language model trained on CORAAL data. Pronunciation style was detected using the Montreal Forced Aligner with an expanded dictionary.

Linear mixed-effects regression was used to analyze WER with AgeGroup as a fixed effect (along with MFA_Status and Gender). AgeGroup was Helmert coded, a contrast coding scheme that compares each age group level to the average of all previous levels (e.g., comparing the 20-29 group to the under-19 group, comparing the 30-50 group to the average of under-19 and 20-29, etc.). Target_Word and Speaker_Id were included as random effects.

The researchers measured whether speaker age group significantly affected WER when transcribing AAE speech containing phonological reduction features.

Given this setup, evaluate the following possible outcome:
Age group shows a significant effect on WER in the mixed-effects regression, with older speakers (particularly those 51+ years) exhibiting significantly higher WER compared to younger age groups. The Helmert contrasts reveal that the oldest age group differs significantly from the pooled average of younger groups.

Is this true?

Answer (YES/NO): NO